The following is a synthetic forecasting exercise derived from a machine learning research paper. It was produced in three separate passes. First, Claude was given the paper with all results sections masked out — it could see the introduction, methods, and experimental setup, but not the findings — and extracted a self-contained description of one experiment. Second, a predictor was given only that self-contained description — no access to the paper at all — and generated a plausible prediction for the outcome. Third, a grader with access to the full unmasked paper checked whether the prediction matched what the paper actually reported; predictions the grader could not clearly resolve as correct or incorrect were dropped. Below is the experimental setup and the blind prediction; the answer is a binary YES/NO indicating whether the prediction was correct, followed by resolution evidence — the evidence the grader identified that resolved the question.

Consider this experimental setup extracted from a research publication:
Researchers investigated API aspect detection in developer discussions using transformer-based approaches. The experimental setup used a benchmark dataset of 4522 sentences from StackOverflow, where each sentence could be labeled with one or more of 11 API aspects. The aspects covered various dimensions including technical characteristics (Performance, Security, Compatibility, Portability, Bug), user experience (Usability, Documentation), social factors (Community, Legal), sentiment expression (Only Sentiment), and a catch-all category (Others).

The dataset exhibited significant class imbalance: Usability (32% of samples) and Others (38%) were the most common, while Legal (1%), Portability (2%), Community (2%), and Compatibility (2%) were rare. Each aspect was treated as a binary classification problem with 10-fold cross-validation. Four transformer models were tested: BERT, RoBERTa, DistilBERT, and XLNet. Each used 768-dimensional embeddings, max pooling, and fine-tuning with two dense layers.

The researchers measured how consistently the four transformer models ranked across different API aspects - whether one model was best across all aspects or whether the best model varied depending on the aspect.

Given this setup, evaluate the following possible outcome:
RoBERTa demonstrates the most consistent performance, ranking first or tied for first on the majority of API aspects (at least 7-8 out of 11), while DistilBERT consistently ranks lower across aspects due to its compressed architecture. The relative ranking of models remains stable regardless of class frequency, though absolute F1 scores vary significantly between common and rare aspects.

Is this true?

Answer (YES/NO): NO